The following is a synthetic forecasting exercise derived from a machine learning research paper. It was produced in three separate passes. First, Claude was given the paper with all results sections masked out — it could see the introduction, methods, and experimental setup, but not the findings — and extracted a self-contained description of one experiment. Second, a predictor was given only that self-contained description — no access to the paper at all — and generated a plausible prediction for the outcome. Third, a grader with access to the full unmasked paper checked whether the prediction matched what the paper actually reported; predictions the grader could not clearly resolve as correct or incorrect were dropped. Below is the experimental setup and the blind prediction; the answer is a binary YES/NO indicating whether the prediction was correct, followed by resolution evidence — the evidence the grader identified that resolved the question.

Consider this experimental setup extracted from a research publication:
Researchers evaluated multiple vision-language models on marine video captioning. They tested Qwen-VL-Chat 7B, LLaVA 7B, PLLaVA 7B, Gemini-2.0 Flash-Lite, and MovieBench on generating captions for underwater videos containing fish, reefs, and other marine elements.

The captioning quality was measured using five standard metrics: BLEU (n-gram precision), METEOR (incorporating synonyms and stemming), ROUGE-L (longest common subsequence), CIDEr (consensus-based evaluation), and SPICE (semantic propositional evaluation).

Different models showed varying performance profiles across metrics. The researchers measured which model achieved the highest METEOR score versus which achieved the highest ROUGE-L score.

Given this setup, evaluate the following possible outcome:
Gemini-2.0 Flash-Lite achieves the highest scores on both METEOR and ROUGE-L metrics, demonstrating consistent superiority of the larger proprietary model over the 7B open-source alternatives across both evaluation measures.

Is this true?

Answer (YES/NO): YES